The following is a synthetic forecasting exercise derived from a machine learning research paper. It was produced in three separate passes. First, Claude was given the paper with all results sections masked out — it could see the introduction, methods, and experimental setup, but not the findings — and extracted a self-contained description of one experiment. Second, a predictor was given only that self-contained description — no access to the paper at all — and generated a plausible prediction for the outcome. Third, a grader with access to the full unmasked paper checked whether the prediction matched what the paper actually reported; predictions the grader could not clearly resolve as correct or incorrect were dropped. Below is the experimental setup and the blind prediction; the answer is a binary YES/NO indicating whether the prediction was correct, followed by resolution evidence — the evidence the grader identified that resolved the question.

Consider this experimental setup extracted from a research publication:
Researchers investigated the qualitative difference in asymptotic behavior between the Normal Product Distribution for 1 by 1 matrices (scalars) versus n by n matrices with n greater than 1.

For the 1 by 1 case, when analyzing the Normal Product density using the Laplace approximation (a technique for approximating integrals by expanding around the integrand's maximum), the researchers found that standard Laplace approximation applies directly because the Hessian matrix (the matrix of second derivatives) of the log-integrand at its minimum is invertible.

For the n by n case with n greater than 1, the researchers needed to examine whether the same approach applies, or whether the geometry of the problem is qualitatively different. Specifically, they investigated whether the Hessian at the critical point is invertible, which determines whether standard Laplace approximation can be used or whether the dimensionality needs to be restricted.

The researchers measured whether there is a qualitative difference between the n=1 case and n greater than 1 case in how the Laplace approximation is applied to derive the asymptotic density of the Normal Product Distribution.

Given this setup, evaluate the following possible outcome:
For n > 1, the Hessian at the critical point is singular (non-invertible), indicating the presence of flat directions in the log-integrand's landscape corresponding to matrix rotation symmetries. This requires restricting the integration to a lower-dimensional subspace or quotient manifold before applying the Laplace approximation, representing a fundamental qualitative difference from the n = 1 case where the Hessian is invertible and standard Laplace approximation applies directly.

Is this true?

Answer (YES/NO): YES